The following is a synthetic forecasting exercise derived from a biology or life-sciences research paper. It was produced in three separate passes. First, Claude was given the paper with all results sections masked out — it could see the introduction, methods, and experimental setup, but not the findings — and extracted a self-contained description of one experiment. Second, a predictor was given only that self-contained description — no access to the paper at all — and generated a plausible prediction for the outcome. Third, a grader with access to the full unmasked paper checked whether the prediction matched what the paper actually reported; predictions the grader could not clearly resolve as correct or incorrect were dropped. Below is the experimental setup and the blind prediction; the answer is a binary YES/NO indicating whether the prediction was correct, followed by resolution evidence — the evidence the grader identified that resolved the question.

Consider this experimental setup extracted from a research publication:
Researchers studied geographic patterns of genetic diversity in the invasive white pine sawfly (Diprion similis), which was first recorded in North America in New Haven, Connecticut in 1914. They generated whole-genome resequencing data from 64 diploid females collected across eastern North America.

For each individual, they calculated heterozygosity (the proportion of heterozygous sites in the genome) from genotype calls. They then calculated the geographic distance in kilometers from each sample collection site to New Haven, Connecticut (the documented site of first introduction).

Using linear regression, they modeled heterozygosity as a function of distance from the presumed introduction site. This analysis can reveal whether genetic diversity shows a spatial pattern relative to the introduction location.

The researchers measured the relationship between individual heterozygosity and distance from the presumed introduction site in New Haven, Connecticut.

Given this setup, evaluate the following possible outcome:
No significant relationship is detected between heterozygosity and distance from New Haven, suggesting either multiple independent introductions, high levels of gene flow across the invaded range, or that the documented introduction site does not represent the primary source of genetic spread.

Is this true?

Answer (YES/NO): NO